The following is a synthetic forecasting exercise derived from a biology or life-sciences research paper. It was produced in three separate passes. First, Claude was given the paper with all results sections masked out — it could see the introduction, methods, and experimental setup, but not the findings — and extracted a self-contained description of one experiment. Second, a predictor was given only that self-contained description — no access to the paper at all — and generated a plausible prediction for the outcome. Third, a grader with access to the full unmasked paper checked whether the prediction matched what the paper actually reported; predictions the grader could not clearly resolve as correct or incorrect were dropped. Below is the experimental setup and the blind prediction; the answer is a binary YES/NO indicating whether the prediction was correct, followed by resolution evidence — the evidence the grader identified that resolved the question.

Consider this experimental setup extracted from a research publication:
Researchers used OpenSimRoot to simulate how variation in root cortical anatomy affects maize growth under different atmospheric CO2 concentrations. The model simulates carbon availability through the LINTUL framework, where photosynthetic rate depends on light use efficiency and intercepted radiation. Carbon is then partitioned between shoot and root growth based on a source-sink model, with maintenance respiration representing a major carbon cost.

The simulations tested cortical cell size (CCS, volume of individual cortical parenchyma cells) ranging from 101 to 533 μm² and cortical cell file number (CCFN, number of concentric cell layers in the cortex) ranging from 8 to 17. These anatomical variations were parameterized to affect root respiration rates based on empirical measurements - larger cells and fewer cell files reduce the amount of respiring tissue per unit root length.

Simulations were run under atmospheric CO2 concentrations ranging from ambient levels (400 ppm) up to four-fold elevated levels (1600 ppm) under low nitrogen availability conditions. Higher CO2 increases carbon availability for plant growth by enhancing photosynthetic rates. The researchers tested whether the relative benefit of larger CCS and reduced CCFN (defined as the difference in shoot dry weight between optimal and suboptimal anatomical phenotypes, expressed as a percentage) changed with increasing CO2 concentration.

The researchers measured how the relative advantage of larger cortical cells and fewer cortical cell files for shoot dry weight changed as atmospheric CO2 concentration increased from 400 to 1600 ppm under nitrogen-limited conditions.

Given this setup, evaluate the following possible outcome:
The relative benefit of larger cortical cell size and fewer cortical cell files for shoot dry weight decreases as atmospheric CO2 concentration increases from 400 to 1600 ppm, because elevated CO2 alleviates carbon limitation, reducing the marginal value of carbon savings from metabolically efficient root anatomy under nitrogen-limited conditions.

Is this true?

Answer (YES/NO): YES